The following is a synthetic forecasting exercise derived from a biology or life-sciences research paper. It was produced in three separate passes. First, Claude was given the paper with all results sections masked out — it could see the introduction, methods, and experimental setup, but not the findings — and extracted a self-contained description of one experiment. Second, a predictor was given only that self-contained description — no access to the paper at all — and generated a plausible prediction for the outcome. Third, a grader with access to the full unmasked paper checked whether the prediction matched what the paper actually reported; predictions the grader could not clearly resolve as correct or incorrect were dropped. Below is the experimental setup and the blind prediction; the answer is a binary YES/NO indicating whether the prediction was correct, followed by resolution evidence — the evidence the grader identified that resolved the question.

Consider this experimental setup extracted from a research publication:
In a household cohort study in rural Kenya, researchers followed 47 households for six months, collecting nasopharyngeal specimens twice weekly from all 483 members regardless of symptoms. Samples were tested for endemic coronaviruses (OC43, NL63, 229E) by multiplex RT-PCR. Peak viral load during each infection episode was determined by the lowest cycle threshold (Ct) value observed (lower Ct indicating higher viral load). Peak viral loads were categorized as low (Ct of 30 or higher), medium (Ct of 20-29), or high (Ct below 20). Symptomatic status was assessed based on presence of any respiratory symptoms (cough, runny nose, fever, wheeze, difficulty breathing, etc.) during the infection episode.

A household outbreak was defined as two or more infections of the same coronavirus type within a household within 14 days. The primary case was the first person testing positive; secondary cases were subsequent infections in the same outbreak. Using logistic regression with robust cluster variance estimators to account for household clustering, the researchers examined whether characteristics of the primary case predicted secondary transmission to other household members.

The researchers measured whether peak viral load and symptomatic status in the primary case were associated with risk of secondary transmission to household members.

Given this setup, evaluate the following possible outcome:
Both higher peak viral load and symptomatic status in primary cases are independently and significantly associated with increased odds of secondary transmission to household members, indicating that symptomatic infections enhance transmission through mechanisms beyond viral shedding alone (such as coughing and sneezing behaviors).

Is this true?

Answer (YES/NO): NO